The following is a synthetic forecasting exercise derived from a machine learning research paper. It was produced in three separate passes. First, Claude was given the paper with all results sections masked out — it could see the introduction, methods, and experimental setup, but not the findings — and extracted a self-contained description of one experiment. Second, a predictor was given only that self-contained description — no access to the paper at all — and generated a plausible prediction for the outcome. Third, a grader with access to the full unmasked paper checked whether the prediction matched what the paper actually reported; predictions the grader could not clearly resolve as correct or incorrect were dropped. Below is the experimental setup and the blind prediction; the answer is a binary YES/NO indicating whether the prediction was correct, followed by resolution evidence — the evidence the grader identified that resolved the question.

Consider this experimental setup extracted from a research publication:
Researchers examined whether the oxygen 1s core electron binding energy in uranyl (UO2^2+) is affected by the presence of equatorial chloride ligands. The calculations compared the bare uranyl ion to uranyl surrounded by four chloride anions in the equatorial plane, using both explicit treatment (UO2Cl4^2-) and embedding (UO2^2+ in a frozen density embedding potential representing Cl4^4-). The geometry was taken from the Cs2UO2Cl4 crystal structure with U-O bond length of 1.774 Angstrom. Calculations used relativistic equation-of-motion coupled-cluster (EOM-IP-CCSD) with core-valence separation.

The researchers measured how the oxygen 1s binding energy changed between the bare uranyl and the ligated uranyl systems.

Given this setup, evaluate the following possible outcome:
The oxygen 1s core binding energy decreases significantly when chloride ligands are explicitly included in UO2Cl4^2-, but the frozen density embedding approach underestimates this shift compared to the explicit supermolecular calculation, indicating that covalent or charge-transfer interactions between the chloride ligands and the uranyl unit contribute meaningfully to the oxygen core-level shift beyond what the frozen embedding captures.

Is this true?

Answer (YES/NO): NO